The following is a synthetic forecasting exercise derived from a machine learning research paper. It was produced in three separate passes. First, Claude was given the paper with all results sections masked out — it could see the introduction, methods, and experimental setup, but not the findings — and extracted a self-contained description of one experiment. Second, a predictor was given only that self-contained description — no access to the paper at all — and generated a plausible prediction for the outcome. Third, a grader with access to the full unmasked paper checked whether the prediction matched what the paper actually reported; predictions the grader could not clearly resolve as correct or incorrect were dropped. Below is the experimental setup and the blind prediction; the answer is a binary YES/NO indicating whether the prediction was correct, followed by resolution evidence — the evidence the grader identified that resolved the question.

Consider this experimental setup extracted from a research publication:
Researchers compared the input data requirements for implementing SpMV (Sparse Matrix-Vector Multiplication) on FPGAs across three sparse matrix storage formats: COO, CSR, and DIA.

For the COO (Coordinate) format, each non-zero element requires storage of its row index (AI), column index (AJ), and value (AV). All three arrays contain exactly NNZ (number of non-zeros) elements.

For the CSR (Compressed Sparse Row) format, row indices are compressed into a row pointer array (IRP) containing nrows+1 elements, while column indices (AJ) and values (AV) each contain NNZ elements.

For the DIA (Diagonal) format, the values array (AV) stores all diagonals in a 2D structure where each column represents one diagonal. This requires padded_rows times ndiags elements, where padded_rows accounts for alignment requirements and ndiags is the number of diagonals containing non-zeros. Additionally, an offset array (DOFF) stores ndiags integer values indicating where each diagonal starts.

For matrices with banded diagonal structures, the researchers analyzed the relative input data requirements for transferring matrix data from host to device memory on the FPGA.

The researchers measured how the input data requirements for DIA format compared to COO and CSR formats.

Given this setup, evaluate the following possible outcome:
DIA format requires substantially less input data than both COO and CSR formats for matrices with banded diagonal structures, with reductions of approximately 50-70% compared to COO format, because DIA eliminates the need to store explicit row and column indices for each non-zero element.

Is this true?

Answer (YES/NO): NO